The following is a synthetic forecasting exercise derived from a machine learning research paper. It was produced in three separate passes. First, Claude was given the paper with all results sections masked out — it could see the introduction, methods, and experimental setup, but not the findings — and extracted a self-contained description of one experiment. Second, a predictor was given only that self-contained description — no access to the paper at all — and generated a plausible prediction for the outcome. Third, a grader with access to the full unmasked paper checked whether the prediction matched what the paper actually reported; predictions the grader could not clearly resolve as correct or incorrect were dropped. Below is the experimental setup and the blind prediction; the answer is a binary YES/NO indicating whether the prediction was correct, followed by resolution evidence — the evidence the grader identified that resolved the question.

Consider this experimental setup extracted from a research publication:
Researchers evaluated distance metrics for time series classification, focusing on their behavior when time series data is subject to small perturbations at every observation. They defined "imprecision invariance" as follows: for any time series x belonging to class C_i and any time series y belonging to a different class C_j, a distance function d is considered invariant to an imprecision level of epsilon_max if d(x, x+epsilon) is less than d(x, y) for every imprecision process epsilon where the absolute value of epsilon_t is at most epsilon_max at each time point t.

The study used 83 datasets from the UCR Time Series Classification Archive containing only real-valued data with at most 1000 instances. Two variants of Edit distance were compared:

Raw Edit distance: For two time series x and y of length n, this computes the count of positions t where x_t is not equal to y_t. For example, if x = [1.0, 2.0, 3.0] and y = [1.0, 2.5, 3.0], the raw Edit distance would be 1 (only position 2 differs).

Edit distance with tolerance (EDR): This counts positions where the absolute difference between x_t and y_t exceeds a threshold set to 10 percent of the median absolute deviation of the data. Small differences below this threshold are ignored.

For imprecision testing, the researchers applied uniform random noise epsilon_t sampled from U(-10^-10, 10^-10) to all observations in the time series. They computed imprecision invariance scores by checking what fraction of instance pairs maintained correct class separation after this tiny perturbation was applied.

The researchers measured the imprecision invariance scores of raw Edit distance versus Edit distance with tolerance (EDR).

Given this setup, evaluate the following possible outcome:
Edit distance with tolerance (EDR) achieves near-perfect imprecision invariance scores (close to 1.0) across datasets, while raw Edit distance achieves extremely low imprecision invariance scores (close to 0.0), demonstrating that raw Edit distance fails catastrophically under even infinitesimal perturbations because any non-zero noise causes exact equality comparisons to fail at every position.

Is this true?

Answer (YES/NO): YES